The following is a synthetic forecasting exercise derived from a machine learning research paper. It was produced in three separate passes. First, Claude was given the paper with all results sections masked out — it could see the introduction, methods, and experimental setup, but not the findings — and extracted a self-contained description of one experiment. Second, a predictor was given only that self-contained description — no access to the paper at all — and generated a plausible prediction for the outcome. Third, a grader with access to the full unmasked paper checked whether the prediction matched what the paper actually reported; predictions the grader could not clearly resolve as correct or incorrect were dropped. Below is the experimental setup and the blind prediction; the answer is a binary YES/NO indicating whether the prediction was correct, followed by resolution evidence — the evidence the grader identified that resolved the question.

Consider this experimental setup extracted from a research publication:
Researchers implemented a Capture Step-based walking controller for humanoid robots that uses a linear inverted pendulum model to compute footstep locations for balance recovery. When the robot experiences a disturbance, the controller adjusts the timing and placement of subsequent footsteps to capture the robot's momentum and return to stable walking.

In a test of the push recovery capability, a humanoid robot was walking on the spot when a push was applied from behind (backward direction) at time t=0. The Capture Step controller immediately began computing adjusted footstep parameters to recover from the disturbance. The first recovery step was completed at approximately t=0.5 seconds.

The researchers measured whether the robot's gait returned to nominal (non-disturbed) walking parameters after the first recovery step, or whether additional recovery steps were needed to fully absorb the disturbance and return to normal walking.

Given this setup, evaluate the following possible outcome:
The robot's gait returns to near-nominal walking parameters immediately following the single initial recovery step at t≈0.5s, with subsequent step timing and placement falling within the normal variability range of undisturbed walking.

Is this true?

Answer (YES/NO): NO